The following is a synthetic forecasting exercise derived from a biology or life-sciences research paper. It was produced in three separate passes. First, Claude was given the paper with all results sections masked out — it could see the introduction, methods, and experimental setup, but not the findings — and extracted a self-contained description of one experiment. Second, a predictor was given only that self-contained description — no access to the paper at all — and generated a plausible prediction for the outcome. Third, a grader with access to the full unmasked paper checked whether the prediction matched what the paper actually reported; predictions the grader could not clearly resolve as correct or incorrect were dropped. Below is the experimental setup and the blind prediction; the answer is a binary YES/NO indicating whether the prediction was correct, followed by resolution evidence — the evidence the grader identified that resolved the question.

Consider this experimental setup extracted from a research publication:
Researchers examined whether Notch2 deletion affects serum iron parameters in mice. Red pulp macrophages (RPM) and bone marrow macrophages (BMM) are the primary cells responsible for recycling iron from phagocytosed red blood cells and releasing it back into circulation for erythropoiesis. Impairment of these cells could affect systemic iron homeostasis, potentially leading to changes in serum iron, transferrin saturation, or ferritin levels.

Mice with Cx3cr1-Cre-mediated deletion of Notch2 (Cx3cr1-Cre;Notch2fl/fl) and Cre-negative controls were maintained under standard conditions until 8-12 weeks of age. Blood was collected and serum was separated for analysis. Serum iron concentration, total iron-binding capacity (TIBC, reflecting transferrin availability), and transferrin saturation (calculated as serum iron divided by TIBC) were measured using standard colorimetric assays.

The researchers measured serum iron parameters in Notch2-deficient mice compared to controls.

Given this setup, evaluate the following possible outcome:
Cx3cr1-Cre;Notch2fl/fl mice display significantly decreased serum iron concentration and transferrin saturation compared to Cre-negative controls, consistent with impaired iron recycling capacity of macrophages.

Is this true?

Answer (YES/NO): NO